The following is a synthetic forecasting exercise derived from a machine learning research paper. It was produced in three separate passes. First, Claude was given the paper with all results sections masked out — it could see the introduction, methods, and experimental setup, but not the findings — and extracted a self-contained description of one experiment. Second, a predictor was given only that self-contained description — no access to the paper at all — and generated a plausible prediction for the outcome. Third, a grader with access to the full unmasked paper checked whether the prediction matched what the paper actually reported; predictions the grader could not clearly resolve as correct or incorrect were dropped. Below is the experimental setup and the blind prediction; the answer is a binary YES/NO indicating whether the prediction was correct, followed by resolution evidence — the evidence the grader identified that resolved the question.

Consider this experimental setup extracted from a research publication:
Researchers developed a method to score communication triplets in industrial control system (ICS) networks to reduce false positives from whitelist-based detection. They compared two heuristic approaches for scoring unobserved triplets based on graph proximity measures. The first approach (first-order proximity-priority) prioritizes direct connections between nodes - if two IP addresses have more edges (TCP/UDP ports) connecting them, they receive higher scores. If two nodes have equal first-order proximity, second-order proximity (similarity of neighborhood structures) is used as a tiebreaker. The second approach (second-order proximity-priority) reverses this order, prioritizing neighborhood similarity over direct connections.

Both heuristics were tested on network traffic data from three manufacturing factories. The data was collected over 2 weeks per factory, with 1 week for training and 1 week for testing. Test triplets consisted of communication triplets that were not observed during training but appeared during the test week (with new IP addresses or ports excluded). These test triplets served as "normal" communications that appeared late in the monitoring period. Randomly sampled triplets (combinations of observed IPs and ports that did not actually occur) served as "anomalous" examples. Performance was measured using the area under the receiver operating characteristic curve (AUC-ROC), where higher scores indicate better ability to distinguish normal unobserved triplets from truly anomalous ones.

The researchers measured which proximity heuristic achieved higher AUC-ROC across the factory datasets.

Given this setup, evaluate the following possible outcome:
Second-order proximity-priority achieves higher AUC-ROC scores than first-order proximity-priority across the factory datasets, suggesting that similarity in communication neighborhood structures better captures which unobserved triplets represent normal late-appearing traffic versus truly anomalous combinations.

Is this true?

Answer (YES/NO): NO